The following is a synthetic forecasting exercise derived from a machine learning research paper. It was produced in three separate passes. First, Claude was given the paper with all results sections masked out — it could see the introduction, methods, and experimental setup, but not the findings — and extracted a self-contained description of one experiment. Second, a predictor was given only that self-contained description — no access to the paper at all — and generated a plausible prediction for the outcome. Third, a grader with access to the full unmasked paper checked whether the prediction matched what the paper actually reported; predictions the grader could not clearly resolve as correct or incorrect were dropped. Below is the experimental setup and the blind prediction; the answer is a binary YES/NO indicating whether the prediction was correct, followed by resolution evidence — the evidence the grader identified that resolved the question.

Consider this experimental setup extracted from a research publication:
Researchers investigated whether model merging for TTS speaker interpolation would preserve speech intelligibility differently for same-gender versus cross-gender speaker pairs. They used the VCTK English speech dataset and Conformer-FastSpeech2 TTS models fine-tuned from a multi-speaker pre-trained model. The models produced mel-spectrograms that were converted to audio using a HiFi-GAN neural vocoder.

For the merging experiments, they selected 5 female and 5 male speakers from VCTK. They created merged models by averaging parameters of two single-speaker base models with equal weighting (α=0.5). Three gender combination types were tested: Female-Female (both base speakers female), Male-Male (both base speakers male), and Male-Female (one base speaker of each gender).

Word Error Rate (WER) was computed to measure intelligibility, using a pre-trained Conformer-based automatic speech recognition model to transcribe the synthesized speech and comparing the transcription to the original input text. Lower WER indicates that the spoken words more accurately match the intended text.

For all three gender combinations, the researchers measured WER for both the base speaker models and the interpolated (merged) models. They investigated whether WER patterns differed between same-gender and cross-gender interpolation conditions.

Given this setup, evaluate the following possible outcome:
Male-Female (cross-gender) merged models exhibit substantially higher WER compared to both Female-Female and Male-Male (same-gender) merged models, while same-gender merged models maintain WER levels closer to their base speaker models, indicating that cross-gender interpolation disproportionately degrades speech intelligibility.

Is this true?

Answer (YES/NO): NO